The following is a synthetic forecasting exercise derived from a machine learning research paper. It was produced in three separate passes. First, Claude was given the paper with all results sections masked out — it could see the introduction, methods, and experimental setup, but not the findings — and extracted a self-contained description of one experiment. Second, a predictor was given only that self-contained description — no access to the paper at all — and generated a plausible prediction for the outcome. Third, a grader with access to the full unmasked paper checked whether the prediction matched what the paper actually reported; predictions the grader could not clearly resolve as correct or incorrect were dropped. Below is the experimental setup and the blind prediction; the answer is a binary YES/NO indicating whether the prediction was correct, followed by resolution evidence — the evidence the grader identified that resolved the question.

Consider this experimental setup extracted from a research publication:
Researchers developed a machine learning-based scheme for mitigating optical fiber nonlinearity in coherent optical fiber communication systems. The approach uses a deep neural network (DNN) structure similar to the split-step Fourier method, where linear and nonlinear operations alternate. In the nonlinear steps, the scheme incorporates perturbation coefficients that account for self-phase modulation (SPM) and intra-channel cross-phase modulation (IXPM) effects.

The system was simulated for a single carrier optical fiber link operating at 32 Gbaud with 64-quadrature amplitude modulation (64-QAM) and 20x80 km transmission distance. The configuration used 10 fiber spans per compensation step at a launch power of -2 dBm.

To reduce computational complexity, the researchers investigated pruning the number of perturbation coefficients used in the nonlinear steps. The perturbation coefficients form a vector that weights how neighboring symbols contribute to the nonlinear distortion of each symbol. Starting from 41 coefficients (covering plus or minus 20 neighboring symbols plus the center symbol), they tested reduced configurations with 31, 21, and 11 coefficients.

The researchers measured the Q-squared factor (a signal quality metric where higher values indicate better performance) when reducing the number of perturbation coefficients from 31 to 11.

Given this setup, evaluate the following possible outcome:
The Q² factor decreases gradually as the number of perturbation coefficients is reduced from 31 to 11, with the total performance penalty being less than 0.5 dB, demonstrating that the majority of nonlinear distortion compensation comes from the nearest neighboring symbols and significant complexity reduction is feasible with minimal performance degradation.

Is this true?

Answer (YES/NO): YES